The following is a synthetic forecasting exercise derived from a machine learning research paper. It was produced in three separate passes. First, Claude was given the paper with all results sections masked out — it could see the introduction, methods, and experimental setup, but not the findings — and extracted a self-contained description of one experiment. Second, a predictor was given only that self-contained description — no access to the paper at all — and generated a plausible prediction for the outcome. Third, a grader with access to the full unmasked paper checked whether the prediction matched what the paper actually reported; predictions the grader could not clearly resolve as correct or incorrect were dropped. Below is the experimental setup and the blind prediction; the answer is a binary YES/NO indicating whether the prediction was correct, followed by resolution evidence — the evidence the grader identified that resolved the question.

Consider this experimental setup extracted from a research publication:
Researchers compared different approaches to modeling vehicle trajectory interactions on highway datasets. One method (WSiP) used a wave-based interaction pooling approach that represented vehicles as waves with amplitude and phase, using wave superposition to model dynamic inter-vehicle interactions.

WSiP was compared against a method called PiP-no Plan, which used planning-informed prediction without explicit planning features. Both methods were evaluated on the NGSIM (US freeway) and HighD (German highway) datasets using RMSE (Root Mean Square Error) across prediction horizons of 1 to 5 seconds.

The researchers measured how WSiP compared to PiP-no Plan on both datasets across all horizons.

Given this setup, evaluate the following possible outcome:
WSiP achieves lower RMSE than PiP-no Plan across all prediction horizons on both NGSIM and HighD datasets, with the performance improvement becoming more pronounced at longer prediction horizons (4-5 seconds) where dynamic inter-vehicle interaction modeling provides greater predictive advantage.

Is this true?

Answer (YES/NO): NO